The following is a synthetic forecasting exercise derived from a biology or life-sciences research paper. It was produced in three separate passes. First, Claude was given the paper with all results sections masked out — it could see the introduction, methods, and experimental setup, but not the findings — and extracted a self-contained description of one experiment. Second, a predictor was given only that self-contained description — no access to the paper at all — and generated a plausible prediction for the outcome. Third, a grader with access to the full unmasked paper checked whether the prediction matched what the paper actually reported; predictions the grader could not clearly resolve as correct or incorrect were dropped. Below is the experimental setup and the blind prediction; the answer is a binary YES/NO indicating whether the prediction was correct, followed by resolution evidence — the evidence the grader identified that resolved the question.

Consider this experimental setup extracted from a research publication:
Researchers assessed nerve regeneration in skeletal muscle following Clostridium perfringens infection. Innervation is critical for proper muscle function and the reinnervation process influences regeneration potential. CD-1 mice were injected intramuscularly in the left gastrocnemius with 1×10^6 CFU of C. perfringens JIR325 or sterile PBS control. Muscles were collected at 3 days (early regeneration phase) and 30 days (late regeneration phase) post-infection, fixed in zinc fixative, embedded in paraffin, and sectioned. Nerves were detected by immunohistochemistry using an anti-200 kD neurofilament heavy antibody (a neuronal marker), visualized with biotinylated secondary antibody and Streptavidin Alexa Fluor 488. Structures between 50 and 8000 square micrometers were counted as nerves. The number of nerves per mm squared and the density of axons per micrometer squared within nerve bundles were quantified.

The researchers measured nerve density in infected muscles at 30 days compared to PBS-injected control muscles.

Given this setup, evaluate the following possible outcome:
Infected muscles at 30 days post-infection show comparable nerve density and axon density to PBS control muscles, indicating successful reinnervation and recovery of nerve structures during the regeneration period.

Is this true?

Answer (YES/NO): YES